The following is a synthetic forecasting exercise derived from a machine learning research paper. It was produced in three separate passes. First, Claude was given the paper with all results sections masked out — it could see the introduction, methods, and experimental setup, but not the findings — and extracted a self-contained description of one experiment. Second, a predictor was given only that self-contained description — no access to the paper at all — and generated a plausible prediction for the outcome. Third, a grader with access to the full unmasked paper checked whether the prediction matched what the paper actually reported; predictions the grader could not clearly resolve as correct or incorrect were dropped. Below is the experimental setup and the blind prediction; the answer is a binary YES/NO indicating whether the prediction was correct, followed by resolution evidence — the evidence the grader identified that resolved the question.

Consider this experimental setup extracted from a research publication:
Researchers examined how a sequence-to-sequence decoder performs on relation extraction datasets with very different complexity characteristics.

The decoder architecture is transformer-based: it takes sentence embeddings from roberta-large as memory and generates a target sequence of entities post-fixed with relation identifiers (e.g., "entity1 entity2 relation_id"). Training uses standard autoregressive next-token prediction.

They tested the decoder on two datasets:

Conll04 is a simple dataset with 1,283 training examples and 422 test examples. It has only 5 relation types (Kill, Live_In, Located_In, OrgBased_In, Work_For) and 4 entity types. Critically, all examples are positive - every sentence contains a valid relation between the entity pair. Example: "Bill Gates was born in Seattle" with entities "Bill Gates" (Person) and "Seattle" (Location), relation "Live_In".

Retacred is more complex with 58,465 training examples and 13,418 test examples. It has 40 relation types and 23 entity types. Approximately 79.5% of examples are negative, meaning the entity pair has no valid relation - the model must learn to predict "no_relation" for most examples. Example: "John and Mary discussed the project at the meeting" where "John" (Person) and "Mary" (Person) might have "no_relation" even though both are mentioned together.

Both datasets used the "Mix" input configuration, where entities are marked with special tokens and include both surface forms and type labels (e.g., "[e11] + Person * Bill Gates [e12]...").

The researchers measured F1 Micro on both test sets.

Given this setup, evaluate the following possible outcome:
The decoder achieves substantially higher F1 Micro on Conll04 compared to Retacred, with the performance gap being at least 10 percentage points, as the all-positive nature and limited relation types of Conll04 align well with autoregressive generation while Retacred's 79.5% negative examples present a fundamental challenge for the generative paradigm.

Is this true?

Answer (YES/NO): YES